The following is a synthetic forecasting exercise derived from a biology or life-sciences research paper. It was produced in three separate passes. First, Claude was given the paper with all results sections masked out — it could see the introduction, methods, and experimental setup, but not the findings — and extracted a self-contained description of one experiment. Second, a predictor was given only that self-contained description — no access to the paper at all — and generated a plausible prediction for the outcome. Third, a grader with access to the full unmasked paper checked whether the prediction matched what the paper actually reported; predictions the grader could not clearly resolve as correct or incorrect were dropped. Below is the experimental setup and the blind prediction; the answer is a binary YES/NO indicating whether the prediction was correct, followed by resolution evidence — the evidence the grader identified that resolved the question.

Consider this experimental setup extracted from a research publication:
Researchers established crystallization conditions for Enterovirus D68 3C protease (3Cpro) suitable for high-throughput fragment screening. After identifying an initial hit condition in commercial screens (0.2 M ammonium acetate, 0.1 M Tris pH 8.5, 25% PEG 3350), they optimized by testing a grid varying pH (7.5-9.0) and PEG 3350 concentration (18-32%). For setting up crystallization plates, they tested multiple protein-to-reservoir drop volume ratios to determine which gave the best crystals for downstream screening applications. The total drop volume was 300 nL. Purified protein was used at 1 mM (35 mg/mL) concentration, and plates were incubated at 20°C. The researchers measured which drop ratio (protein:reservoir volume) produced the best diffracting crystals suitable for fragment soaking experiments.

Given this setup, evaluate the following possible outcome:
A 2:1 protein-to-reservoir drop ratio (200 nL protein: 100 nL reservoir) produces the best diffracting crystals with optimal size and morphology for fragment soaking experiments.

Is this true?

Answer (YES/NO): NO